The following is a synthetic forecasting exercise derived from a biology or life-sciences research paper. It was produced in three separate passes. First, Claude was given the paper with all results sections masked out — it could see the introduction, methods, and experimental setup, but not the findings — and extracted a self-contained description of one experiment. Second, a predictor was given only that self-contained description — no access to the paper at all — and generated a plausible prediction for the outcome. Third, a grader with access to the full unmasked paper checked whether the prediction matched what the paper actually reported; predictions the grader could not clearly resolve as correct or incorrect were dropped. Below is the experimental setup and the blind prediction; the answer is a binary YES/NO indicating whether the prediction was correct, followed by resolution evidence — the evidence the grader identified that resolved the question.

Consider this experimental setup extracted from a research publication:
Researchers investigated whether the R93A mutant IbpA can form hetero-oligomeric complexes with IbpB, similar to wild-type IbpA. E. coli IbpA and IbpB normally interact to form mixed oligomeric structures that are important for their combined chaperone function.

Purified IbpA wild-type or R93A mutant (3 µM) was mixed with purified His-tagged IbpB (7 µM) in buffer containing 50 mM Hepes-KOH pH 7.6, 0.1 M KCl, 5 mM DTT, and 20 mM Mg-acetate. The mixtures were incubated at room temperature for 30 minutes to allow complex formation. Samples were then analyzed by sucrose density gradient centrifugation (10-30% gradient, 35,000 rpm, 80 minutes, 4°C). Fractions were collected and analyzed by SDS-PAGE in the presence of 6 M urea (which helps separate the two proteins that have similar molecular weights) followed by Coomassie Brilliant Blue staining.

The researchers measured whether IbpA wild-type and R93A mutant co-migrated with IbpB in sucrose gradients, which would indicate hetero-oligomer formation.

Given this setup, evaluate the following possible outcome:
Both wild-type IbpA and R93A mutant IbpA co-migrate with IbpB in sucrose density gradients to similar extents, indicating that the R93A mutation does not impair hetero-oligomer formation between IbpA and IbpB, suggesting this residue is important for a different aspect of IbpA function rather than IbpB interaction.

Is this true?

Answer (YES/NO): YES